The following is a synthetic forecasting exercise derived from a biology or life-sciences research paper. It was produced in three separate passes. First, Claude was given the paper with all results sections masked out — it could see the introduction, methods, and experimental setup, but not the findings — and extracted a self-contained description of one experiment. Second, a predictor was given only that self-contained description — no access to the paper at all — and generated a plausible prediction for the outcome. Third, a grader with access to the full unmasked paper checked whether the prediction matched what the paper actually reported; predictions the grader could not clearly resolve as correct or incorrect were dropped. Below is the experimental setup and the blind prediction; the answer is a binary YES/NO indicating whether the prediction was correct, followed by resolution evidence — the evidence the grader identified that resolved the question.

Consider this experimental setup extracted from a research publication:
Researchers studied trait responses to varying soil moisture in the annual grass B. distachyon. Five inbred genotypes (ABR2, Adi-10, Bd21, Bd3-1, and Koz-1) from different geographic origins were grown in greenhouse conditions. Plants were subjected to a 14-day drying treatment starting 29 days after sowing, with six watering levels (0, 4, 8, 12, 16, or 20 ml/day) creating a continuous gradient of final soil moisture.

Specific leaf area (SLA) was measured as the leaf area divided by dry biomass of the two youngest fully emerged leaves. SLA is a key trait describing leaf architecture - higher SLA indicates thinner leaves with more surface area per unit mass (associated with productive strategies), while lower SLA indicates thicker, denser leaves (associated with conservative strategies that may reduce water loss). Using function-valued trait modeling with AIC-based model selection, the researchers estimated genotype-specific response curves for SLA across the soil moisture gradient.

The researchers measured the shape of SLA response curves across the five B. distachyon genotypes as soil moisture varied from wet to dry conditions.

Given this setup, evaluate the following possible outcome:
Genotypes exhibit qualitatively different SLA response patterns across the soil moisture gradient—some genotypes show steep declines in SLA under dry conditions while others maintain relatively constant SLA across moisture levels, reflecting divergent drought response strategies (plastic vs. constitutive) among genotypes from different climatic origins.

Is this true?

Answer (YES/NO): NO